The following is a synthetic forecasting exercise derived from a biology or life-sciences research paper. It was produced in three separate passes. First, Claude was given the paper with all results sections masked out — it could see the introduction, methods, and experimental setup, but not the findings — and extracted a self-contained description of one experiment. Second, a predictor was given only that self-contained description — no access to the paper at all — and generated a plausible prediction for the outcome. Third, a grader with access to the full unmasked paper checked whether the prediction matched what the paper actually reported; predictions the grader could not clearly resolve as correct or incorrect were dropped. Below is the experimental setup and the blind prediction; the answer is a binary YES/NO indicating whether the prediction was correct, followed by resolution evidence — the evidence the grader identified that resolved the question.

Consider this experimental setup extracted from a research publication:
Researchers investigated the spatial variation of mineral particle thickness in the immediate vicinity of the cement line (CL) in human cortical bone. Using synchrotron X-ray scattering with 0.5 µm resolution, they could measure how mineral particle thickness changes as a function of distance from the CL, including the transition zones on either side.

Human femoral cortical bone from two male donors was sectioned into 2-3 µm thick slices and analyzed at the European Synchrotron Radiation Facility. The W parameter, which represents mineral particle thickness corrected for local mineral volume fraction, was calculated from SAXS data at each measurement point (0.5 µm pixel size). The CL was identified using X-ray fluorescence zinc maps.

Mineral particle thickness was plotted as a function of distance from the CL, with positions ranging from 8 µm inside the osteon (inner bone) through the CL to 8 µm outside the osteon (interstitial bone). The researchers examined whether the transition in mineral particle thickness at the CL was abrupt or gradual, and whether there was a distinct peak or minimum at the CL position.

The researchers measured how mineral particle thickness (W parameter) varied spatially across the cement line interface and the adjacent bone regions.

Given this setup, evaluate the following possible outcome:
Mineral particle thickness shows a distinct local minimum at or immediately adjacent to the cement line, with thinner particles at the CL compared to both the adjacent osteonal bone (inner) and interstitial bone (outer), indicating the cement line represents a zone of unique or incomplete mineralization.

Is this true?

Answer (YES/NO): NO